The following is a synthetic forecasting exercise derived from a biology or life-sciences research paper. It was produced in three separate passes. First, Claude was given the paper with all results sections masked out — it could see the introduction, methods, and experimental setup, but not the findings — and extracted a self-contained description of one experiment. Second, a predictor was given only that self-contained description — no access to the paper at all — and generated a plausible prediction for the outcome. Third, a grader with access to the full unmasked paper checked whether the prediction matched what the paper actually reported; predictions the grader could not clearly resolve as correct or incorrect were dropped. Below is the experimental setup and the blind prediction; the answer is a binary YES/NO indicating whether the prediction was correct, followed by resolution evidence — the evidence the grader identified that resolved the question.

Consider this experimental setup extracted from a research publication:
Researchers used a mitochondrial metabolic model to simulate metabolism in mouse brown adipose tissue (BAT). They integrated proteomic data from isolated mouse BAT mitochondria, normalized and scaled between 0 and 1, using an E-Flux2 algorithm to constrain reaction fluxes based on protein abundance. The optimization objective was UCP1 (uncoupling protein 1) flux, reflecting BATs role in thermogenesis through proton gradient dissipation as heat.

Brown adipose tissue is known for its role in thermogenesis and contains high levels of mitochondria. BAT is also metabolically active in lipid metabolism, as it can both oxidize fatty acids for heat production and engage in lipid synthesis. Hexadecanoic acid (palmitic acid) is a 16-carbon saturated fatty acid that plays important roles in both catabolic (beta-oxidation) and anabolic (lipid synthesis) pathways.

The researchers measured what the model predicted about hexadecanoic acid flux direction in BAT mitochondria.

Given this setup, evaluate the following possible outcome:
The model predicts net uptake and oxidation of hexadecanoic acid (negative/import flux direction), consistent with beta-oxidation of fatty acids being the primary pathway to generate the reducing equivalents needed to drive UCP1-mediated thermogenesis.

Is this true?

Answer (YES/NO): NO